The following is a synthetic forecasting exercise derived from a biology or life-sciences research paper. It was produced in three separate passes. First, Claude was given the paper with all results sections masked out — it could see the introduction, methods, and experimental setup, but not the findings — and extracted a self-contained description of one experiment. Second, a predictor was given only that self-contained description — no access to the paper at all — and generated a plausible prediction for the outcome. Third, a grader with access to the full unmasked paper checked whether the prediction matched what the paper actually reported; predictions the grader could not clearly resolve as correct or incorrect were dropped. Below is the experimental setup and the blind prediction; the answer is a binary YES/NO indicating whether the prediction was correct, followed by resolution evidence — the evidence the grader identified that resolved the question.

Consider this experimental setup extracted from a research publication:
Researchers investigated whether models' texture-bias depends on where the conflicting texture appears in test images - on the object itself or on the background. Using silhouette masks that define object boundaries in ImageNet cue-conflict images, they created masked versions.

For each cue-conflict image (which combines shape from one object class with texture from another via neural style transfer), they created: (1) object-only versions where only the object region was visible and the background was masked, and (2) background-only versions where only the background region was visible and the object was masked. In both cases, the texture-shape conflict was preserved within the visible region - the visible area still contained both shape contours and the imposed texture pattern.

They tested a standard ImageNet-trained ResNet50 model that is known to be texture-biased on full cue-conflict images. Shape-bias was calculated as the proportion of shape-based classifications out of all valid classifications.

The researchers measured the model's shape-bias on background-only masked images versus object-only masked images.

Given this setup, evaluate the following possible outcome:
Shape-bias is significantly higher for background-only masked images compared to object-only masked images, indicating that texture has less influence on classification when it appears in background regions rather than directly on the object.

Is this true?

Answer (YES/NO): NO